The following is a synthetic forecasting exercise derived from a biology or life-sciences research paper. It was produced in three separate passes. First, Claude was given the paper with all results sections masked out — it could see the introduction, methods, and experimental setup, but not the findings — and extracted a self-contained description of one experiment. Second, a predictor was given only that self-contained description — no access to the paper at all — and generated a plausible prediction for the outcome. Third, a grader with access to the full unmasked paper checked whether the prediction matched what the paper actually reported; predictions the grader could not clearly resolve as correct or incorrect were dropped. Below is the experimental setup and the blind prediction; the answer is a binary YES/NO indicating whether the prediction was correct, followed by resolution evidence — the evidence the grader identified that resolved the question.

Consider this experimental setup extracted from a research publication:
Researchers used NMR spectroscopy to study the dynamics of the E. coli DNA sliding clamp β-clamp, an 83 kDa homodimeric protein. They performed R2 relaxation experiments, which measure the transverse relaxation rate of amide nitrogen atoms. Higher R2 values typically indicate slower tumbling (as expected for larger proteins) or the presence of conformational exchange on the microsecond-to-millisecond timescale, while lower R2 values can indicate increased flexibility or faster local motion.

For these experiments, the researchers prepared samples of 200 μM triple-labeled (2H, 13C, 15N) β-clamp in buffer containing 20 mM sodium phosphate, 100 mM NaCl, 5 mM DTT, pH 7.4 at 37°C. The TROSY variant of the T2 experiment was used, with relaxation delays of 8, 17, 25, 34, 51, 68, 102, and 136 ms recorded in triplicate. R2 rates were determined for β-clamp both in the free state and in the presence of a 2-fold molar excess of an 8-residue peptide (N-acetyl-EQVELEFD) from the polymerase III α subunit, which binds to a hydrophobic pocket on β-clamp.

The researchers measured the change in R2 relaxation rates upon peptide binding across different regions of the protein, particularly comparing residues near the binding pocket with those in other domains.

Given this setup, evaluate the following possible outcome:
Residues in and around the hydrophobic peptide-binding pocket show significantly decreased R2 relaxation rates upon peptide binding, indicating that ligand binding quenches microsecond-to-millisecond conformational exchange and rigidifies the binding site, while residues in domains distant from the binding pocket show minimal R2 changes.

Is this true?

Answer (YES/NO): NO